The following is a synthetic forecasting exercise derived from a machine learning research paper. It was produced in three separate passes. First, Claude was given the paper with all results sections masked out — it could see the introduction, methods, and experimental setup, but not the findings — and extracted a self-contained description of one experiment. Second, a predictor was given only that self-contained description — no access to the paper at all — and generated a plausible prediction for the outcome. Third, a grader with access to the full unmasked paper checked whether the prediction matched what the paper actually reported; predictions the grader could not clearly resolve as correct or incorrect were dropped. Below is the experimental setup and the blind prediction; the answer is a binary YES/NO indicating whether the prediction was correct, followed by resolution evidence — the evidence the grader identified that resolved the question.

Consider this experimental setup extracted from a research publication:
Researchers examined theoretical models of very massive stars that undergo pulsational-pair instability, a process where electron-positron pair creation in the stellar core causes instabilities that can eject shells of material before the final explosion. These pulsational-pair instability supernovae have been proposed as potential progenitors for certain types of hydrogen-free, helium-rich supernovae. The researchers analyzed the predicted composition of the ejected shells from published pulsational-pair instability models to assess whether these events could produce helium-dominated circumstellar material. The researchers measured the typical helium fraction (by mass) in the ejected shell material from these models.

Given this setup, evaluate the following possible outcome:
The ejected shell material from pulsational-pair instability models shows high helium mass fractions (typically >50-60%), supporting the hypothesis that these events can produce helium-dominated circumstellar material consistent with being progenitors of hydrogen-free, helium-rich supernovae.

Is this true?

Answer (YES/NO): NO